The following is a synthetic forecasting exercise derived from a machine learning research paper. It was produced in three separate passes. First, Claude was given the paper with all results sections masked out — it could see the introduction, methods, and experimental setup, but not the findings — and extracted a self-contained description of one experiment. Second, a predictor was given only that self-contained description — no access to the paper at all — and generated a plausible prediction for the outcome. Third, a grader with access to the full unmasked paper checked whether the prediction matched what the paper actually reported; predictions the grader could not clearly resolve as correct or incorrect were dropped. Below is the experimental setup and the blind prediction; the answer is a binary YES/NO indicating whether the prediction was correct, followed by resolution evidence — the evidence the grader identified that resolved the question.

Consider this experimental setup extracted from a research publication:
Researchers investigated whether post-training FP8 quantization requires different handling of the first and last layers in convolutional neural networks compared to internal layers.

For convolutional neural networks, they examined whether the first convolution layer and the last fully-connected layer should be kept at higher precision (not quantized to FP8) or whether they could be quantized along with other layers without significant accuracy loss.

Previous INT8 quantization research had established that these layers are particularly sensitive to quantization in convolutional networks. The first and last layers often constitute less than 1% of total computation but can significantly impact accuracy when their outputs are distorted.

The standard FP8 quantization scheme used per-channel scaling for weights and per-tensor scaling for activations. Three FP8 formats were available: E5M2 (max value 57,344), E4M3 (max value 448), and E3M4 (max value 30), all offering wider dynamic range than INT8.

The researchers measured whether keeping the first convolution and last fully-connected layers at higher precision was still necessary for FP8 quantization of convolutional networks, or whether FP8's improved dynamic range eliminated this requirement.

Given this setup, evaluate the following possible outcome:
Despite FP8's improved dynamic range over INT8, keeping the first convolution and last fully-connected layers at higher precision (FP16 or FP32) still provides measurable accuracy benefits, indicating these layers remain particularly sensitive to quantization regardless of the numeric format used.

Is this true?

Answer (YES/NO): YES